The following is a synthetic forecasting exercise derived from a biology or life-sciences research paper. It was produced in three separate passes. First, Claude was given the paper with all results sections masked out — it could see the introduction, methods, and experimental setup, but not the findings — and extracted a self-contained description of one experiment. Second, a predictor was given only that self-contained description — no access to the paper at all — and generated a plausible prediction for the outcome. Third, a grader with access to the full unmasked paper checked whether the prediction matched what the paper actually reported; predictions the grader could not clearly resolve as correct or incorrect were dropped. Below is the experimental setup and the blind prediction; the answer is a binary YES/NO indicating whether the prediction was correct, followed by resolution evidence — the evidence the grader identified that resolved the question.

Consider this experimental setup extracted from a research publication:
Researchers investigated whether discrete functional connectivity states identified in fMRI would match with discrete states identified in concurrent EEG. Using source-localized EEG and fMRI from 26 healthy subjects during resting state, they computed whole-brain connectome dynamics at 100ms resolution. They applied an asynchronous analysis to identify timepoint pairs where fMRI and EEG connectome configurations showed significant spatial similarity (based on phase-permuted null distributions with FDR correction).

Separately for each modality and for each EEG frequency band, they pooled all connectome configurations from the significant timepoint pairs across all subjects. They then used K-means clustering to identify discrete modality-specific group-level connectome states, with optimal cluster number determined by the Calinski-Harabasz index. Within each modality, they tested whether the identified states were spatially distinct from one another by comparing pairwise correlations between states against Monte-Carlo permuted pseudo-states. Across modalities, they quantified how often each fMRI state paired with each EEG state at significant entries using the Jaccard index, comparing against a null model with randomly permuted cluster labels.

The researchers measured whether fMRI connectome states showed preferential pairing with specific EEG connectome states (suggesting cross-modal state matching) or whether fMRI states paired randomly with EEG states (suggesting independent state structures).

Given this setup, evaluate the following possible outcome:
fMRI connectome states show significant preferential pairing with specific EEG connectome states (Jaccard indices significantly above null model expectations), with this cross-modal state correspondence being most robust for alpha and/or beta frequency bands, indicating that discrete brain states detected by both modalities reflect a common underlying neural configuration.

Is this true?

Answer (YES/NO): NO